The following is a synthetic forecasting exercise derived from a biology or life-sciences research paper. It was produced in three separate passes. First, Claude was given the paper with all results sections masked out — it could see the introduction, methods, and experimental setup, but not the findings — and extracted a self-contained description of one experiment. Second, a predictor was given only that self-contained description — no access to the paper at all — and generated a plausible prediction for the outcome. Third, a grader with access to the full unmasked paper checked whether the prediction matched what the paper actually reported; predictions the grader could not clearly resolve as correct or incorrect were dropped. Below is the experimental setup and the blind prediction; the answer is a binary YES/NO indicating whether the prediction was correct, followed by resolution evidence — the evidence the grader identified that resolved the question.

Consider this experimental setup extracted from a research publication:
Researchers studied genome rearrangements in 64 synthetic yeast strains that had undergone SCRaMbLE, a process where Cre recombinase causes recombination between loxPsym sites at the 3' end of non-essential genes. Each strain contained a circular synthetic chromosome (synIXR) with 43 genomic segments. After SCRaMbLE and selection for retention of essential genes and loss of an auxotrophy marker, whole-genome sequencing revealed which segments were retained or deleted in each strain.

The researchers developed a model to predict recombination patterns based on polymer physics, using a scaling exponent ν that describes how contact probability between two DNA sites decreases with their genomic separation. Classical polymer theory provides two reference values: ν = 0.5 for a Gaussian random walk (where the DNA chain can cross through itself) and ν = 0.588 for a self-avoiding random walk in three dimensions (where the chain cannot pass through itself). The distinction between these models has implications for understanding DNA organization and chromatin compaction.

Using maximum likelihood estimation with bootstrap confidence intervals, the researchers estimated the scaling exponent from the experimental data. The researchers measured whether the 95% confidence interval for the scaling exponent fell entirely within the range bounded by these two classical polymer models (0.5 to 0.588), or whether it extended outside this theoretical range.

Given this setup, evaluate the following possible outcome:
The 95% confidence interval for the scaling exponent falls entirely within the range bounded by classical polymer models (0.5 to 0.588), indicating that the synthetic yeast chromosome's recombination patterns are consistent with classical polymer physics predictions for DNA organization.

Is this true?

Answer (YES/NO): NO